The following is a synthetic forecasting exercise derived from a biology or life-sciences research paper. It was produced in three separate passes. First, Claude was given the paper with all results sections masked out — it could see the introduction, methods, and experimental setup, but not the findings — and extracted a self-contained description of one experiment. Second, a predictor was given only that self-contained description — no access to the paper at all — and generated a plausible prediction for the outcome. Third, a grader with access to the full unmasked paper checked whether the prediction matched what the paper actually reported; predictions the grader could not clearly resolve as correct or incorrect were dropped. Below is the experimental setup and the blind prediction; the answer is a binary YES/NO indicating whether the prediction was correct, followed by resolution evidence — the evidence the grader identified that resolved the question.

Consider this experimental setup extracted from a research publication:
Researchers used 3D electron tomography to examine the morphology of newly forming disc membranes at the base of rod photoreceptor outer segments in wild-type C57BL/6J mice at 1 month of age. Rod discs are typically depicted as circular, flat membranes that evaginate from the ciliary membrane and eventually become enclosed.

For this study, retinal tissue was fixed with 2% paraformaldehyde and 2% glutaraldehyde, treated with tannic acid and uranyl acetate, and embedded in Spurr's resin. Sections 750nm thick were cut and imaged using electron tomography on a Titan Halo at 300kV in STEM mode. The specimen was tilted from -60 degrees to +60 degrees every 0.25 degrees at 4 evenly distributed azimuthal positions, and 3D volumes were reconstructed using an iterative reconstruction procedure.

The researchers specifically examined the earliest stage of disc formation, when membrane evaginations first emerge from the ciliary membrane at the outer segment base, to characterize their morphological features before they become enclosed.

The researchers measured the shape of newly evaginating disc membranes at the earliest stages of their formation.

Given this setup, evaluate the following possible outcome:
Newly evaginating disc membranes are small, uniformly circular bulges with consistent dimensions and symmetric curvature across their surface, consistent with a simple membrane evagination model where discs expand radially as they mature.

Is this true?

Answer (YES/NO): NO